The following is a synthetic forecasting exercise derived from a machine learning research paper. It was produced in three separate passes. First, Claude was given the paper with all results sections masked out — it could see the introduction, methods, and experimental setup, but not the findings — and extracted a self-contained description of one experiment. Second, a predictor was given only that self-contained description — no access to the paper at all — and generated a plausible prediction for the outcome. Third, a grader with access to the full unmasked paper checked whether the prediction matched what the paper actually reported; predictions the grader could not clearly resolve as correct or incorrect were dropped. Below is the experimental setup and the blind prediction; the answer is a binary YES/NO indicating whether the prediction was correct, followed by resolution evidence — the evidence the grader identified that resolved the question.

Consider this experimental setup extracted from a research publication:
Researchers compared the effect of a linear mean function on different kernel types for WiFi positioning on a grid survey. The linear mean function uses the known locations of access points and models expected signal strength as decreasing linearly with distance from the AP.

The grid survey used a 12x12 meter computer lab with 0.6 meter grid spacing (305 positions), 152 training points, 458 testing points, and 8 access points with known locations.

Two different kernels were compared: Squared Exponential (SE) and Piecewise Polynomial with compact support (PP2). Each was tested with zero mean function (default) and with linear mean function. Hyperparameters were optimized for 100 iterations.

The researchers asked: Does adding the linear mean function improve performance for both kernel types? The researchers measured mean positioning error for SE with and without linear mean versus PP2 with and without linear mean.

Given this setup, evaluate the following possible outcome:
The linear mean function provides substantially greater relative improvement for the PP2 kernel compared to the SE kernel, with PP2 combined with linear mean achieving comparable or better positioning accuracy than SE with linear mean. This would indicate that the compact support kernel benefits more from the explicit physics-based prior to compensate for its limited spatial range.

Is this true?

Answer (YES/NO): NO